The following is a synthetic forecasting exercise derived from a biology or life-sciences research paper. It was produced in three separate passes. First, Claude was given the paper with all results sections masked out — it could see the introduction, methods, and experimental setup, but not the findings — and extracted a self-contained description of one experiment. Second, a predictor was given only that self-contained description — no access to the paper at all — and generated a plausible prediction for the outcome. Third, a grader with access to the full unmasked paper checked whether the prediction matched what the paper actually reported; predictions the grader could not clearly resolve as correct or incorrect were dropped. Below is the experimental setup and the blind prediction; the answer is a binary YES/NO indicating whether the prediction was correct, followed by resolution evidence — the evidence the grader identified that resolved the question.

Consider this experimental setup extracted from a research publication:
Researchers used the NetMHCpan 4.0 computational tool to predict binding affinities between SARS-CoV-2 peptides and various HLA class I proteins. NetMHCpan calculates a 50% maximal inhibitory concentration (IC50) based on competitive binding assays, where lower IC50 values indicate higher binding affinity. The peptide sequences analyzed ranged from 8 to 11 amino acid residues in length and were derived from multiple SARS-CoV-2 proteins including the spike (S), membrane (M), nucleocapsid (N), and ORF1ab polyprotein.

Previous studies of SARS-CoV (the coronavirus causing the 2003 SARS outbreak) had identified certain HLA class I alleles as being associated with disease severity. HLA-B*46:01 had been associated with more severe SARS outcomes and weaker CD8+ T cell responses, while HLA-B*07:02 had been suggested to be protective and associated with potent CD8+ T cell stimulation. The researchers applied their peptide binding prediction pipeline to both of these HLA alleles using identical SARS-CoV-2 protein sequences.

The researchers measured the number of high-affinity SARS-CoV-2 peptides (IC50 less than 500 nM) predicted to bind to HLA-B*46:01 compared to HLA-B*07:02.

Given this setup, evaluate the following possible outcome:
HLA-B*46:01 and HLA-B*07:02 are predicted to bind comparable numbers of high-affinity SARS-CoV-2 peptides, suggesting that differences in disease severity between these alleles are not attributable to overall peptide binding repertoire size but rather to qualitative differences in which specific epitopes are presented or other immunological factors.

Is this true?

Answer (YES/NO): NO